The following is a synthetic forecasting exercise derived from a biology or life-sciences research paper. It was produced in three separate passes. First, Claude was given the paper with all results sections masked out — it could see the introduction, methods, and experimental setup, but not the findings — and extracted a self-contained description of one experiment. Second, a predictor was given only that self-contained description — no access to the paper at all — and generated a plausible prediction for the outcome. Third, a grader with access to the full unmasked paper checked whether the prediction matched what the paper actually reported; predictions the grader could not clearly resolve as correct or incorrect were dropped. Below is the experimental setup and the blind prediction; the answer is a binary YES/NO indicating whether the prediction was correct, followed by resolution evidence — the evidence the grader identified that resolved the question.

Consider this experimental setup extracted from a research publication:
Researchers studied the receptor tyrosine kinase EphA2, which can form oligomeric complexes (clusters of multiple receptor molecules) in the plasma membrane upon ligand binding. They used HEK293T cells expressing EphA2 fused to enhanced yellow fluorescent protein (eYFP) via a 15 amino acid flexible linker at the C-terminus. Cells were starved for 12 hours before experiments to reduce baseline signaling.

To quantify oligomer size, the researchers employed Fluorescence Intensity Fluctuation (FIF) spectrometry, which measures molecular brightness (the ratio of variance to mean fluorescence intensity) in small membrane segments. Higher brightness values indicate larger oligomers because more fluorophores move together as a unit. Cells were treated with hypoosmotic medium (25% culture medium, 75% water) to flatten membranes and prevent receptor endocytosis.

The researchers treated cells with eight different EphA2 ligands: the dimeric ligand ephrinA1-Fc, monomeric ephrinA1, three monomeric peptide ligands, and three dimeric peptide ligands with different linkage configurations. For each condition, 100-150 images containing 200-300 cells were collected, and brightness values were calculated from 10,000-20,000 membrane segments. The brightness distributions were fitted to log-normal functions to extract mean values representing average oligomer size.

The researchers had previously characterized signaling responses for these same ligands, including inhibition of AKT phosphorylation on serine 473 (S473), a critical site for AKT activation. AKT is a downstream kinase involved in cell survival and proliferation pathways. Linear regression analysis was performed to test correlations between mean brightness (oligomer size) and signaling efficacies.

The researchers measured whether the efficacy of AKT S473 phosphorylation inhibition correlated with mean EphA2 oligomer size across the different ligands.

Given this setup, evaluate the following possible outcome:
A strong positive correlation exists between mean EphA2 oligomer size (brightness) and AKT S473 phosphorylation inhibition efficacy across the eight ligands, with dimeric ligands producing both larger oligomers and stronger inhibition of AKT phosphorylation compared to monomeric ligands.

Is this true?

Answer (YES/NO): NO